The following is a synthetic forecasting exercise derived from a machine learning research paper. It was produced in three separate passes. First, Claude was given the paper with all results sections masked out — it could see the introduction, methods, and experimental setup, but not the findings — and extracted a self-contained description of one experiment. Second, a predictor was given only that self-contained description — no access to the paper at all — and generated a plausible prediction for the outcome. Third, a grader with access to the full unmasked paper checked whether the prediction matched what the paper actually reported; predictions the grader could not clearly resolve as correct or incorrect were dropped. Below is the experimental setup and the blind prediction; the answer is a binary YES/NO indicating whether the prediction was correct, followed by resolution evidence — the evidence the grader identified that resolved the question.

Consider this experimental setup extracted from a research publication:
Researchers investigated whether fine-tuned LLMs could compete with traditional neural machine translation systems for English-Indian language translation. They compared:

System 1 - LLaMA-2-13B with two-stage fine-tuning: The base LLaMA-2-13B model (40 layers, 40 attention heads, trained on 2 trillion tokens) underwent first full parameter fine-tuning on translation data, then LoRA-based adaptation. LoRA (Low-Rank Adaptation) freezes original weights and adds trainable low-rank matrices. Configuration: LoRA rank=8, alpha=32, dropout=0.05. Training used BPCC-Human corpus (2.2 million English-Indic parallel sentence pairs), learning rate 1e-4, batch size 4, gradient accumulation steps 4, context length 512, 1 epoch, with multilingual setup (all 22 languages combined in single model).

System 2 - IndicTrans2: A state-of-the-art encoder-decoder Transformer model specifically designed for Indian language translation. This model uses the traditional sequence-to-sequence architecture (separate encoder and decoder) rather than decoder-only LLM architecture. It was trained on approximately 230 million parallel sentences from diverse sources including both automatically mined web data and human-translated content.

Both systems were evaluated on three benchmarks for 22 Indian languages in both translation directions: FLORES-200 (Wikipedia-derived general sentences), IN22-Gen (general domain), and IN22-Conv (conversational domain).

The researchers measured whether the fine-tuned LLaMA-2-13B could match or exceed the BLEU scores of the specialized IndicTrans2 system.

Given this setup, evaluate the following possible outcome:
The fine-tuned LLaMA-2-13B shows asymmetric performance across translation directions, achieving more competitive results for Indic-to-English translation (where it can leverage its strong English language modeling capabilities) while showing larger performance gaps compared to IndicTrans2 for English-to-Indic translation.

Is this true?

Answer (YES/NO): NO